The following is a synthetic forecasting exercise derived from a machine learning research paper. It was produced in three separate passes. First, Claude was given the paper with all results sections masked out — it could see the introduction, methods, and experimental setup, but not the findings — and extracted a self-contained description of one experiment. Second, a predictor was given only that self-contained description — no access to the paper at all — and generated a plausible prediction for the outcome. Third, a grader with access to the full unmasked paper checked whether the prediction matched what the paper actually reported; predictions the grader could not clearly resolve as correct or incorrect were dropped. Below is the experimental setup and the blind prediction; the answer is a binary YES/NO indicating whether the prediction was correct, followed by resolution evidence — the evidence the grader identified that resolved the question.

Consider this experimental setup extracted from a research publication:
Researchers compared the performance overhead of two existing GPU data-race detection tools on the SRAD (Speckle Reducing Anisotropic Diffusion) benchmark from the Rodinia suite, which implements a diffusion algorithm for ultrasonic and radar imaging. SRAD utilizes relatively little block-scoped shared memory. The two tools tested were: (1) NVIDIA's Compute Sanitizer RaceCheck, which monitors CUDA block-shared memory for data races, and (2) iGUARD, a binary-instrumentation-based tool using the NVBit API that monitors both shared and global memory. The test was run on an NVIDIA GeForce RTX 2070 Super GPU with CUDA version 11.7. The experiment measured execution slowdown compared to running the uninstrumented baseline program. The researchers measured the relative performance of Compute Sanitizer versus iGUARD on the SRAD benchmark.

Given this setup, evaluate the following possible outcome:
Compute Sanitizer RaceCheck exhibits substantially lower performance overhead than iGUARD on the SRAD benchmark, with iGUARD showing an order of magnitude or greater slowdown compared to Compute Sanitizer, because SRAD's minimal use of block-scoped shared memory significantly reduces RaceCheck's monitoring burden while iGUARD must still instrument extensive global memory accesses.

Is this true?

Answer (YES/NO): NO